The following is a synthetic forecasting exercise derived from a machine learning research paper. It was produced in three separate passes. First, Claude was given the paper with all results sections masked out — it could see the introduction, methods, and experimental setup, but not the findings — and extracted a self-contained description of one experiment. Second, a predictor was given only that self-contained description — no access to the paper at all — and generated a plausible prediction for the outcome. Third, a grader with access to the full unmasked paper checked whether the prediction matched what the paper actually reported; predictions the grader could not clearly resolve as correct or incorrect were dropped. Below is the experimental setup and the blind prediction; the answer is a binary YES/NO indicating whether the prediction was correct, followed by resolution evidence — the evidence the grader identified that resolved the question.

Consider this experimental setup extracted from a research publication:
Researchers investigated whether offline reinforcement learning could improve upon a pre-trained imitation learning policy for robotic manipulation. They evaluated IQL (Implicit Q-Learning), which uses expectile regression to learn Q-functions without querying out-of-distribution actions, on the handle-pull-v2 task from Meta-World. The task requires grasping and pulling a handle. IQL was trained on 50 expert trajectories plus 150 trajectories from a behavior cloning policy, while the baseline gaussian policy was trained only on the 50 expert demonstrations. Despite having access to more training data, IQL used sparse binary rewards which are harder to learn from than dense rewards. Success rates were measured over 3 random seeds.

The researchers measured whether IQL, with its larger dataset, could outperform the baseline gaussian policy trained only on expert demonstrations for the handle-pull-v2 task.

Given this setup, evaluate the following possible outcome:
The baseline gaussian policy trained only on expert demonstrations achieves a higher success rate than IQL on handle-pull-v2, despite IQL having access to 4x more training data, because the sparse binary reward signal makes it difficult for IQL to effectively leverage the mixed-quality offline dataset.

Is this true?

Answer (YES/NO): YES